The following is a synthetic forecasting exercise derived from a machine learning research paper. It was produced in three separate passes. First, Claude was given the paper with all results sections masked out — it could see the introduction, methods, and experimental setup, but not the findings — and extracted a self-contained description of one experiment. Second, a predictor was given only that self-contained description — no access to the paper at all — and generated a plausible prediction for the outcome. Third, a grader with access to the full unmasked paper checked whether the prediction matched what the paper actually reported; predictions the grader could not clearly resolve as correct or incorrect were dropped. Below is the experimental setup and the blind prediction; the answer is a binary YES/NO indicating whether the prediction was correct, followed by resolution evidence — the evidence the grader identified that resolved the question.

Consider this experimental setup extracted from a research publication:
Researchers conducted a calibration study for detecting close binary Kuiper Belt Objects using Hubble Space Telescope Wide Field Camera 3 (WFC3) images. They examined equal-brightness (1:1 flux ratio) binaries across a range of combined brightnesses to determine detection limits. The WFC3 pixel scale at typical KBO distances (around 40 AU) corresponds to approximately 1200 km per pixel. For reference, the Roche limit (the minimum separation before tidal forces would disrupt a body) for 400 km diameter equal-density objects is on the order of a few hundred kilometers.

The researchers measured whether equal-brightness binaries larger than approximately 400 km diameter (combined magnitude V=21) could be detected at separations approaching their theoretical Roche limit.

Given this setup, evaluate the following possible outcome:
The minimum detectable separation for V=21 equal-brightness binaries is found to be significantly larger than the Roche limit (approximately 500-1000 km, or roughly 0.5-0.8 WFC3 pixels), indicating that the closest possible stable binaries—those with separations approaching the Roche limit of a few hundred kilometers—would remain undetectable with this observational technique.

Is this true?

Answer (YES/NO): NO